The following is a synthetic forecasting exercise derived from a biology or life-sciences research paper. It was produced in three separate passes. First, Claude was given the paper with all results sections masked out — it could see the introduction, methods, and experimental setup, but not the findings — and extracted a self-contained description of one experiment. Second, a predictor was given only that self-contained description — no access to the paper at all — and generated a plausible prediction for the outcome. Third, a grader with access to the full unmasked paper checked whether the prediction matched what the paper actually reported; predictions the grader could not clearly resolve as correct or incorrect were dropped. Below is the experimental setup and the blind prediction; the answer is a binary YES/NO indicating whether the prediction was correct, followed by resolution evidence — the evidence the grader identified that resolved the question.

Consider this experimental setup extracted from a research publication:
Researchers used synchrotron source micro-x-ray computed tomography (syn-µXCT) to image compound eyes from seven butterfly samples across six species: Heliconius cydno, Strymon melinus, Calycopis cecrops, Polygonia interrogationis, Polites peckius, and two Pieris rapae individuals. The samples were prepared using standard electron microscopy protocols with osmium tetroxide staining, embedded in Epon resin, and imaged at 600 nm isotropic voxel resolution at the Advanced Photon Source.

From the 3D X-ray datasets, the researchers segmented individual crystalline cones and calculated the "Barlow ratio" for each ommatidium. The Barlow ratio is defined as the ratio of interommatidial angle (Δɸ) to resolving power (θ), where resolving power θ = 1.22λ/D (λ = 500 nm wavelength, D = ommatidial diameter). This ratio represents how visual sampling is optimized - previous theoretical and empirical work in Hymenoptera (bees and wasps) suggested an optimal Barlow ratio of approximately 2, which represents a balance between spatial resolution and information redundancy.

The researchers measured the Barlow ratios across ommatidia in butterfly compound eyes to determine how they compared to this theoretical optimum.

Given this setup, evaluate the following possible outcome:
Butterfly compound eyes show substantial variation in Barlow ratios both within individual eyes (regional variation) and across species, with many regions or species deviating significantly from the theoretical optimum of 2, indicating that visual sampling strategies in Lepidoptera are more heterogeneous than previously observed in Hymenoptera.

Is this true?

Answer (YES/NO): NO